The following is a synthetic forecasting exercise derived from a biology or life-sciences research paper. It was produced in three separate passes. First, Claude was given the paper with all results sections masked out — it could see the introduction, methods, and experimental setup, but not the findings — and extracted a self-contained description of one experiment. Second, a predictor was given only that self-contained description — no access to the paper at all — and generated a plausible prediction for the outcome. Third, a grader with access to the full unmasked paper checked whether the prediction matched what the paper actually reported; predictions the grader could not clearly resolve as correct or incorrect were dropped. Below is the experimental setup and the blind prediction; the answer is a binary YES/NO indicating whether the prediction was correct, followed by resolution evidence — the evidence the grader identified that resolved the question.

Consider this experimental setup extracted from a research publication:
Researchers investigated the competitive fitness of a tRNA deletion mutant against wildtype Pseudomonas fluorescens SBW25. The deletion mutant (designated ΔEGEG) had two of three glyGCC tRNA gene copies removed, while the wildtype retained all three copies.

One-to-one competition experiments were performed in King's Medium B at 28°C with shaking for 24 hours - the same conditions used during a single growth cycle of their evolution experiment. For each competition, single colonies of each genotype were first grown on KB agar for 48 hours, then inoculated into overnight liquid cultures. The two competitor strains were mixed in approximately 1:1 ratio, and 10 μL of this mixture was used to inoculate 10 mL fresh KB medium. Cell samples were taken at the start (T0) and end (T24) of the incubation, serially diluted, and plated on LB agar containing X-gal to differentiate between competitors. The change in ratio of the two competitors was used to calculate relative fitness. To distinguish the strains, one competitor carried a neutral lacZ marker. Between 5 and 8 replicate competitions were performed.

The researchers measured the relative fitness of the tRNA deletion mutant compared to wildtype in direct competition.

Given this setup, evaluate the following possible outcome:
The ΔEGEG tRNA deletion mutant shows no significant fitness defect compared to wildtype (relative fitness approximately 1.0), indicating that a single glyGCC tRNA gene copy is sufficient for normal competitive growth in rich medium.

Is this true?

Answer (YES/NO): NO